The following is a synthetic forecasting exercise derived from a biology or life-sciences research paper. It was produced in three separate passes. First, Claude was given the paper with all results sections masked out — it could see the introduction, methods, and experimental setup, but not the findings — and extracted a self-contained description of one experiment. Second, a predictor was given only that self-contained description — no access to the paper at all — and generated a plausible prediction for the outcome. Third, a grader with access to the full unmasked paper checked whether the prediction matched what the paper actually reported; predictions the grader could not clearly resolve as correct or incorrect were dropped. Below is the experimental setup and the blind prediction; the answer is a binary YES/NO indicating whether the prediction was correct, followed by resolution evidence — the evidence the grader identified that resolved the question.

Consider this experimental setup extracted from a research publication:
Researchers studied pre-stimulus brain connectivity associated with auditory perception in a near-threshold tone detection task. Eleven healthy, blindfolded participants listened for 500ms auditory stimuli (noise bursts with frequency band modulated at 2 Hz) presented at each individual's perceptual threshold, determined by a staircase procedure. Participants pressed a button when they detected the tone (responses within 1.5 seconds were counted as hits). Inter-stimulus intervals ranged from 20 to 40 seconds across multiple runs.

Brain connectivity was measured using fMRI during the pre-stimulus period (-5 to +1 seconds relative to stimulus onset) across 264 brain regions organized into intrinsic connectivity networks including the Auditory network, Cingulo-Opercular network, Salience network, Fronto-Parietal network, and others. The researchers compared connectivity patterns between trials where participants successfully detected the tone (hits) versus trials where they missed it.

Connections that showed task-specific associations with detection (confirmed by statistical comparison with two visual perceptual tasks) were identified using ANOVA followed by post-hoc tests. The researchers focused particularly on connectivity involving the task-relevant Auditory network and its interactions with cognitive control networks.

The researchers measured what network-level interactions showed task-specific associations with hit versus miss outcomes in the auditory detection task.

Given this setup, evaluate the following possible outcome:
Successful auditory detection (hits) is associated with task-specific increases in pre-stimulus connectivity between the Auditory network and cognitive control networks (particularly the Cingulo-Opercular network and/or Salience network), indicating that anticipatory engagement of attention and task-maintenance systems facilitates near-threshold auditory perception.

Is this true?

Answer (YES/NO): YES